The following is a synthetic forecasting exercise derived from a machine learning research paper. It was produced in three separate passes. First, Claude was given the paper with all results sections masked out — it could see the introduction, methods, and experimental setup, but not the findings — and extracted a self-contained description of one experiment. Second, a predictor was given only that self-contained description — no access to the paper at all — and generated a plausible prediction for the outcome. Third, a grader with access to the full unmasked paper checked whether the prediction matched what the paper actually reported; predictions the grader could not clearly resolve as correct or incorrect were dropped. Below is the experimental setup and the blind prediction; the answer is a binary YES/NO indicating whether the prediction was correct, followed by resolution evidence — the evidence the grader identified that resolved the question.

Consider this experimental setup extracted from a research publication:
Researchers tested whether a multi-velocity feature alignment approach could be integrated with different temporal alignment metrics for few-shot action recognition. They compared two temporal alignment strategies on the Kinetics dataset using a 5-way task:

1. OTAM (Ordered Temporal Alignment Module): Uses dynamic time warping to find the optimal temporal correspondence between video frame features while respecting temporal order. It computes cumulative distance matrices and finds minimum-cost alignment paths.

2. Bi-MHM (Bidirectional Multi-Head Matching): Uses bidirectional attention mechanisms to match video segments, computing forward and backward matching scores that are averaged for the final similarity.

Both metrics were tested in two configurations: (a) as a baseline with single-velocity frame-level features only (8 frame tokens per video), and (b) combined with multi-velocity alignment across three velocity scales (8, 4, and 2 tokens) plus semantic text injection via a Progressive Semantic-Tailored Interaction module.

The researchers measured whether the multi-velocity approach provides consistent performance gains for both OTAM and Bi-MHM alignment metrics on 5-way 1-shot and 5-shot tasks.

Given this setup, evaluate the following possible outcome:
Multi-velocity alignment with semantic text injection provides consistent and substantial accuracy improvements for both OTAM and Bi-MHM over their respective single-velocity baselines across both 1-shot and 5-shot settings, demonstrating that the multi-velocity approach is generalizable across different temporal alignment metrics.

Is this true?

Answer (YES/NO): YES